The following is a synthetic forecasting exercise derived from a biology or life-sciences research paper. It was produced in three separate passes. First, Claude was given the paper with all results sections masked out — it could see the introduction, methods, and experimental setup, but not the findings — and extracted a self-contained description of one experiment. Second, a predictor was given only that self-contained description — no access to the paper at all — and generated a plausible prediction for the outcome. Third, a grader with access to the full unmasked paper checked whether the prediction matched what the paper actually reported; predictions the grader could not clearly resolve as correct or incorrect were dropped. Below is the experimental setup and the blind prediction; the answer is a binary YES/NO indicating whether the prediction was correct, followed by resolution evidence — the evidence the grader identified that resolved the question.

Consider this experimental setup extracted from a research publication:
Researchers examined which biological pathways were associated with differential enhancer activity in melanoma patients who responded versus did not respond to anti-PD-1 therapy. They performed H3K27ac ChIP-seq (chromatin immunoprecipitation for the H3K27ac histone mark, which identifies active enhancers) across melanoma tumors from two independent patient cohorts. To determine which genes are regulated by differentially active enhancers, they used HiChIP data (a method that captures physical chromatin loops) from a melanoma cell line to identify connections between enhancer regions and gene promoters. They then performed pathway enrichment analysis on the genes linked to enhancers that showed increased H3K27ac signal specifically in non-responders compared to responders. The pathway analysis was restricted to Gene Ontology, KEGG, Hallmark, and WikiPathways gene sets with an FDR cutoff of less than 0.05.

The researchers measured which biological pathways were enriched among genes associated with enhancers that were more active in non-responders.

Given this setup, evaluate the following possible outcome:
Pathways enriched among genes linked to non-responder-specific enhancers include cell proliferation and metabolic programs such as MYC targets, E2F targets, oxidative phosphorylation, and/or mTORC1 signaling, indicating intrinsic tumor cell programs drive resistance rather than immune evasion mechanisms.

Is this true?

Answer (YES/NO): NO